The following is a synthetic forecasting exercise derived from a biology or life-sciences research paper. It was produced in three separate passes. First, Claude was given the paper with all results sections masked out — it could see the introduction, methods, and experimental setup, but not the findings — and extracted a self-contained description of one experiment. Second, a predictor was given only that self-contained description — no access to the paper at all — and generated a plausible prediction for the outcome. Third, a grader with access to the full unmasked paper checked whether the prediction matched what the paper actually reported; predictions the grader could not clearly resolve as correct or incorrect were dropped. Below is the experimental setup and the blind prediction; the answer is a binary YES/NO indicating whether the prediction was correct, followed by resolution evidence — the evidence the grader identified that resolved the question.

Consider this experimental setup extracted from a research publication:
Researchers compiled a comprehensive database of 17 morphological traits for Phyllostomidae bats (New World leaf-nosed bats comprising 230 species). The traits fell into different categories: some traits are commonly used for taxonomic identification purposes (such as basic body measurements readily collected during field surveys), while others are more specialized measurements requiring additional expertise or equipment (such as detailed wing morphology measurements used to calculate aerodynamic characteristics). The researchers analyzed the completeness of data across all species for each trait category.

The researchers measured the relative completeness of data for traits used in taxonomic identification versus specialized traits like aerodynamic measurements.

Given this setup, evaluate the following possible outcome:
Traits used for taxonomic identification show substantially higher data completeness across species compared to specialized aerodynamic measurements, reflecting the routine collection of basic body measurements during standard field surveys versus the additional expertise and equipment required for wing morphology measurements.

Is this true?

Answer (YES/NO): YES